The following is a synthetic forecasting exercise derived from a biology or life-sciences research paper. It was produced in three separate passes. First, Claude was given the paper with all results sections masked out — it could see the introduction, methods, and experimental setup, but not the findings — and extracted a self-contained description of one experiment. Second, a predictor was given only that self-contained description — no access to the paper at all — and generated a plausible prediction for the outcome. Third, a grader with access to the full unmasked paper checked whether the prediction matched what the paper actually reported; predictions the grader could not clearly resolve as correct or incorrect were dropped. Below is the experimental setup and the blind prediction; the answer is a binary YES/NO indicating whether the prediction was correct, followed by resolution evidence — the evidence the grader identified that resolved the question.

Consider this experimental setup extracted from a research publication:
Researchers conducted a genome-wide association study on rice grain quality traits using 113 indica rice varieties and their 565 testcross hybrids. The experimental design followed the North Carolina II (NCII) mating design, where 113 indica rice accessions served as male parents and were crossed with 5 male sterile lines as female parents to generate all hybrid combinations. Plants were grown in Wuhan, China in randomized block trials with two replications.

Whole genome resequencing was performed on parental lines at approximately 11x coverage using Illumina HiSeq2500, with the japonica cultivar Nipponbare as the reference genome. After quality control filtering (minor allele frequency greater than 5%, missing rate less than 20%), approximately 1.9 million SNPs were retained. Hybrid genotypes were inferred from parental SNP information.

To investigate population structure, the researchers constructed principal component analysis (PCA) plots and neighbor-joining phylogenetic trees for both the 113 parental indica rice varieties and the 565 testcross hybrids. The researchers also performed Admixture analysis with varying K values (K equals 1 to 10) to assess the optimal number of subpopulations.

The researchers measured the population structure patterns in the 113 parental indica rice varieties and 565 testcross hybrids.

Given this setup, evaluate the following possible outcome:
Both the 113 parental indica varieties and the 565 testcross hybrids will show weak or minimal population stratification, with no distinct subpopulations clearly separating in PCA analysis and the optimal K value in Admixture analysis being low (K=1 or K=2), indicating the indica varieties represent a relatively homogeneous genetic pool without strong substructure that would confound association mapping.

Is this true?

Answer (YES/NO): NO